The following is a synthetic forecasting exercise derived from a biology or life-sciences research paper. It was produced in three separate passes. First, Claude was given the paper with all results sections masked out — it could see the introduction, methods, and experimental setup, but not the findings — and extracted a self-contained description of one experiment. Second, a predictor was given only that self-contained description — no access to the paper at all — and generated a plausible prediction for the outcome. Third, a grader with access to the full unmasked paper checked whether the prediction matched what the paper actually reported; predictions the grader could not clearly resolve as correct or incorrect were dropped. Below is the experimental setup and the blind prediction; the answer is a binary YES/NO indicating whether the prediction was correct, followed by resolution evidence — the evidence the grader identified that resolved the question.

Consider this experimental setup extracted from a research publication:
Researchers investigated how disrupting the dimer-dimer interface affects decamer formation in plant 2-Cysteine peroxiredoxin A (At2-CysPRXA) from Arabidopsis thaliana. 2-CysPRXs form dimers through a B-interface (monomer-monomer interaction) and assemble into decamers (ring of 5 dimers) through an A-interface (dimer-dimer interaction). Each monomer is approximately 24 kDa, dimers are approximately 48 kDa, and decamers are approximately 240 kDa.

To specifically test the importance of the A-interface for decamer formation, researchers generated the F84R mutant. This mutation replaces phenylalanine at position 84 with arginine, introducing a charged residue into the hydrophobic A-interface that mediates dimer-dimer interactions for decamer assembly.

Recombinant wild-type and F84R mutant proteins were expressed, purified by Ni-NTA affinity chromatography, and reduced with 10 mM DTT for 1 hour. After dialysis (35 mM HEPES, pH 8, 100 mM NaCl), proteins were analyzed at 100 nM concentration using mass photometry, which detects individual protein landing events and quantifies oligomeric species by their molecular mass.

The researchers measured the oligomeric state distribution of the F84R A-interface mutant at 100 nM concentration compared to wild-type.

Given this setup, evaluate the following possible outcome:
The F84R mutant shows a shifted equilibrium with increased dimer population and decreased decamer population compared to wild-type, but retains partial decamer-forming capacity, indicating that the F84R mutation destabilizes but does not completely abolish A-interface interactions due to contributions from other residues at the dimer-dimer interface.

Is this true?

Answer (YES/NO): NO